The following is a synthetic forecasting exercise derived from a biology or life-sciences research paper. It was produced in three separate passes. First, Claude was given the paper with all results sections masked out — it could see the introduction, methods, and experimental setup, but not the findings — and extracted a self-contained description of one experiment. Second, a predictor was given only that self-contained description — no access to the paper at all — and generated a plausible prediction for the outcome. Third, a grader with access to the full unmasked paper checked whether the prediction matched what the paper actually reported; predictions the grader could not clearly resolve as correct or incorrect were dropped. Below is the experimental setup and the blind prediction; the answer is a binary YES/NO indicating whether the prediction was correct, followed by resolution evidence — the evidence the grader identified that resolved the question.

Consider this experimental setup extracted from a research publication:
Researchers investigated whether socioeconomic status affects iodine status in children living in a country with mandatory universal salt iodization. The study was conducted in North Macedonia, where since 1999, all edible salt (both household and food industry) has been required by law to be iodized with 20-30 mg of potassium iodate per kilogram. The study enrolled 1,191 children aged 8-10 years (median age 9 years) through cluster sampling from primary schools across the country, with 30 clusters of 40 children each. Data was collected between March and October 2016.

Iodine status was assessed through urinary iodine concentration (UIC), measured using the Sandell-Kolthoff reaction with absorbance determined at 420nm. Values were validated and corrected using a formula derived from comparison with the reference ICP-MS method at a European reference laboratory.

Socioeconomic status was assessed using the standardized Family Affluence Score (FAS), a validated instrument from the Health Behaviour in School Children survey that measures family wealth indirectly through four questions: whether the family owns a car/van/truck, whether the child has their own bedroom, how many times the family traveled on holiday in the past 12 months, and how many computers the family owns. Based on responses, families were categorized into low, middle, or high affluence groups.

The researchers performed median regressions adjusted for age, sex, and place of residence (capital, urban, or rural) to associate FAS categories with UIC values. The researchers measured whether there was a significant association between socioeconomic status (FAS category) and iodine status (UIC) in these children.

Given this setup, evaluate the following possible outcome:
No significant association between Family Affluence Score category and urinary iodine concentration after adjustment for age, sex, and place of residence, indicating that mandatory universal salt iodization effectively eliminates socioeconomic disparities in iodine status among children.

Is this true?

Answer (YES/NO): NO